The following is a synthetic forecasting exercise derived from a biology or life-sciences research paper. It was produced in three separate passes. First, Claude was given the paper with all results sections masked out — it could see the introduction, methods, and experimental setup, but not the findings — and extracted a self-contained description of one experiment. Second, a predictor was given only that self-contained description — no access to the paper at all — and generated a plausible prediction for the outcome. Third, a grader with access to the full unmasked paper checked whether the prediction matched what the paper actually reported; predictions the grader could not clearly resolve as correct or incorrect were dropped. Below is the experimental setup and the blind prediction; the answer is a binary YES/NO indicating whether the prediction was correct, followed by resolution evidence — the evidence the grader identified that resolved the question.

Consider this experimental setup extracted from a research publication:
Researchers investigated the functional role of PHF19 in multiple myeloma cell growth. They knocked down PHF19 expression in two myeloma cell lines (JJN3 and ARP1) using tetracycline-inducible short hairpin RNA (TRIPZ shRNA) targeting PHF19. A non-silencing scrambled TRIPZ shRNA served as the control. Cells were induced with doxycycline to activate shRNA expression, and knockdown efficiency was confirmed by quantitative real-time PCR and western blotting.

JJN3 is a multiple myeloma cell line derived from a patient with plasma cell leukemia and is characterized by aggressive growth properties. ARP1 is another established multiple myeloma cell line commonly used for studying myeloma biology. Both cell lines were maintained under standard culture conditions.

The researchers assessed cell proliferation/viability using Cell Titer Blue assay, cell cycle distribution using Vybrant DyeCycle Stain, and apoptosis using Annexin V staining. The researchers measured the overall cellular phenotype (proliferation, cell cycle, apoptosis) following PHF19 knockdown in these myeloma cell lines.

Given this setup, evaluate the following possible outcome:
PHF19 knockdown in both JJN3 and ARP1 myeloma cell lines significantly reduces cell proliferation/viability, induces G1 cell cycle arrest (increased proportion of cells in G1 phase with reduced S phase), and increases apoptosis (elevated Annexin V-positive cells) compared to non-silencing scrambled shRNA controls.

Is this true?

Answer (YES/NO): NO